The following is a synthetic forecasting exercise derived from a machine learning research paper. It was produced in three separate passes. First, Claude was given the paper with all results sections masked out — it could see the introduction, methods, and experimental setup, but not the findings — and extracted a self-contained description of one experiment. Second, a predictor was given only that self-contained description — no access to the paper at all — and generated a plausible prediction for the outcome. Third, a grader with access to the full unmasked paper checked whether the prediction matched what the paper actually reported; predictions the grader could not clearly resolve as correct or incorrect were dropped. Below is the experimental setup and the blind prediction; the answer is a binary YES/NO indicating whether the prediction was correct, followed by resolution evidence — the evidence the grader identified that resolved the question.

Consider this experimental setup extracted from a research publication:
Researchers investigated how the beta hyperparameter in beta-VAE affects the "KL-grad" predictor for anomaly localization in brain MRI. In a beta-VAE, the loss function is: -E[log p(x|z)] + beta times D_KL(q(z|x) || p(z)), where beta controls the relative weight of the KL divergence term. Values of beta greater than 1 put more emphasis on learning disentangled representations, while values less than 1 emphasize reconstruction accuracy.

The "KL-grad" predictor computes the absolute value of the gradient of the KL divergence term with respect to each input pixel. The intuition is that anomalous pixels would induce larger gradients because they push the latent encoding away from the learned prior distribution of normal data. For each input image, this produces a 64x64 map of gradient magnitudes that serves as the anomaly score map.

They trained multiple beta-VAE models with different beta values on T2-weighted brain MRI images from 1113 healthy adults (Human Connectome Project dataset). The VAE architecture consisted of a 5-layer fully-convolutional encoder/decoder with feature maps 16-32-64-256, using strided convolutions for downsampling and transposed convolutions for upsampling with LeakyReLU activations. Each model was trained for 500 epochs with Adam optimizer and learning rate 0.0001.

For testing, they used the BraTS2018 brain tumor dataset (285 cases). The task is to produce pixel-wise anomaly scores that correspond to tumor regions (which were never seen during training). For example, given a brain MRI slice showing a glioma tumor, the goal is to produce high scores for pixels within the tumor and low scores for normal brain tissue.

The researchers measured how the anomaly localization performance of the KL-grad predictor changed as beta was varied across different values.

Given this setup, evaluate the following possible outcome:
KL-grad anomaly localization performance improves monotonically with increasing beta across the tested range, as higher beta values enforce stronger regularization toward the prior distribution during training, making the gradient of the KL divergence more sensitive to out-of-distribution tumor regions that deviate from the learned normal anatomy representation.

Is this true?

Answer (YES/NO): NO